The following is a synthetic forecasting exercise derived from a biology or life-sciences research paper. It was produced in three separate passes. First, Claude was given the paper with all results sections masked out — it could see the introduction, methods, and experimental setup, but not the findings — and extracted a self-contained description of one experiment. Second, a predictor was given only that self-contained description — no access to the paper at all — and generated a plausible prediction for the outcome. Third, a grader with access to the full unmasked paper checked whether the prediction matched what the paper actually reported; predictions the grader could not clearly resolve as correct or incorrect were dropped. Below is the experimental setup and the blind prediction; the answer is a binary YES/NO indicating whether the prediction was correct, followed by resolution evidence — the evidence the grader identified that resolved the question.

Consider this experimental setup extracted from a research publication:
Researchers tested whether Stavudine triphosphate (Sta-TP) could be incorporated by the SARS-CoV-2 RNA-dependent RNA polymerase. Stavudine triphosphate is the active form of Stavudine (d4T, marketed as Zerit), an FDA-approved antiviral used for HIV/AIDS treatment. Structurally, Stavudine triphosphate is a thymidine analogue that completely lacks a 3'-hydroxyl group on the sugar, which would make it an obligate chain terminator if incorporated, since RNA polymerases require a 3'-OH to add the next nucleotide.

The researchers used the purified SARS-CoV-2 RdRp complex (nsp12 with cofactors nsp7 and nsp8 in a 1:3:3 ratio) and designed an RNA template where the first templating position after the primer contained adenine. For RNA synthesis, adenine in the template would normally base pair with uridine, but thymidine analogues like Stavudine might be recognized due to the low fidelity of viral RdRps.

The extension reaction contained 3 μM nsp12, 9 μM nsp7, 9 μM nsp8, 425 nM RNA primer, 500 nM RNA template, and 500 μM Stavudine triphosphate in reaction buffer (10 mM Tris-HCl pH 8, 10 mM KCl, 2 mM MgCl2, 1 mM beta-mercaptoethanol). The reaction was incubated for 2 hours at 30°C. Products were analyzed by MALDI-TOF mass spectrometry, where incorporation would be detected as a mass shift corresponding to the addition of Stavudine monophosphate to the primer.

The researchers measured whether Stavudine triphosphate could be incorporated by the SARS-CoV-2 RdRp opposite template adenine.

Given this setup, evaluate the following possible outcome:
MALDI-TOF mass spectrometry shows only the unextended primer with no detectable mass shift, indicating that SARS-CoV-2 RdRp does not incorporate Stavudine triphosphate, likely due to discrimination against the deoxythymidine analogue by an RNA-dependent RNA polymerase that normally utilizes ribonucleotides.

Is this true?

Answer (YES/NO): NO